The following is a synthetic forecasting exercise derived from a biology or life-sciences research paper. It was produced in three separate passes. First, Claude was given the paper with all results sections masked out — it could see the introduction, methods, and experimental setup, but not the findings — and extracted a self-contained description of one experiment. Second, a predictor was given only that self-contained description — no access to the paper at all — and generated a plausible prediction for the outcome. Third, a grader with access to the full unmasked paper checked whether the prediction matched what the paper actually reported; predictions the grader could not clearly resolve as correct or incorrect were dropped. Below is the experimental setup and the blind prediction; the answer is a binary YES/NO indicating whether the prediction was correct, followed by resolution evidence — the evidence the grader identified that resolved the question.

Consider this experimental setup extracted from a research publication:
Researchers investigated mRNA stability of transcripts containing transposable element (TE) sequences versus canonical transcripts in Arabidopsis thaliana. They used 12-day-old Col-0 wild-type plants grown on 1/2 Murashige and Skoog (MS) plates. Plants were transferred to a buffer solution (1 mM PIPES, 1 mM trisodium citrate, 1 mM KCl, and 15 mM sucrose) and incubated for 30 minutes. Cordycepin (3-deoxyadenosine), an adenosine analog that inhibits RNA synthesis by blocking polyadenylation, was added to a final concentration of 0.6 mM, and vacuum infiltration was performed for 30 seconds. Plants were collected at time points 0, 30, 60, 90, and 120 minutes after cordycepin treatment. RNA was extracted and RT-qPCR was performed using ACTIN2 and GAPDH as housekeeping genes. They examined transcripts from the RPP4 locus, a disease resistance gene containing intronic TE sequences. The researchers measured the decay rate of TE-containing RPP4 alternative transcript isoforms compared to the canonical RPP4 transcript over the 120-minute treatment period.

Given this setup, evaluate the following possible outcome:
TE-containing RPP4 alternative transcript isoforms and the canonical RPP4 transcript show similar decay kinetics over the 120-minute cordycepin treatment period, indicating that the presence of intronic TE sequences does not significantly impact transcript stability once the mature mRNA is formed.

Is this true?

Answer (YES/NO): NO